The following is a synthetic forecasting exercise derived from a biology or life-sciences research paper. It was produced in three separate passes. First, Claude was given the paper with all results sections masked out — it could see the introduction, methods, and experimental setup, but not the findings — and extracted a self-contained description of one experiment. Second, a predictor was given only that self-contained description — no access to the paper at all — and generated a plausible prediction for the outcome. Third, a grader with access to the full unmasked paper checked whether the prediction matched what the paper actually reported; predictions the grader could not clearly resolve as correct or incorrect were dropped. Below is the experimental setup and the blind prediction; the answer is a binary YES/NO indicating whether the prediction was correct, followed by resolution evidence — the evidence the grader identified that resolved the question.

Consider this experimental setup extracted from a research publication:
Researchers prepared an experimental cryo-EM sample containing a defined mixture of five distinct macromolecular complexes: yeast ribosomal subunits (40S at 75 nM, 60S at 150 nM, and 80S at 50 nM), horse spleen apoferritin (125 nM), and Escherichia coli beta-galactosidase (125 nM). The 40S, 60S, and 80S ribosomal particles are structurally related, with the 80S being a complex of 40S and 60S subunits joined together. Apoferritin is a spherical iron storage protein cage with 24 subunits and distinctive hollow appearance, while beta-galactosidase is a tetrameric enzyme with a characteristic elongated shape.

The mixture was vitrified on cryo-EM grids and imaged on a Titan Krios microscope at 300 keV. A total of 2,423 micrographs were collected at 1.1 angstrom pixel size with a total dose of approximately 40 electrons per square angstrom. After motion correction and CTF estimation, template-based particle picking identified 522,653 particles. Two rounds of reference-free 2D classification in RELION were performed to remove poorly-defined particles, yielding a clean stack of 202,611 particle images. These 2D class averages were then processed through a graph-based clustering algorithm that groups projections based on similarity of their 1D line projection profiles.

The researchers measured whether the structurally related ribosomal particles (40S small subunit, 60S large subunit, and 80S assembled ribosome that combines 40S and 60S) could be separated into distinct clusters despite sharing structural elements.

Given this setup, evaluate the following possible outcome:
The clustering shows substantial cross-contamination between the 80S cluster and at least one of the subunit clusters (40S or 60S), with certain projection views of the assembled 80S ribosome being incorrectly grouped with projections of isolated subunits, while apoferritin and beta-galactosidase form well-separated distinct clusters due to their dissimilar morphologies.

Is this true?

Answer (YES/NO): NO